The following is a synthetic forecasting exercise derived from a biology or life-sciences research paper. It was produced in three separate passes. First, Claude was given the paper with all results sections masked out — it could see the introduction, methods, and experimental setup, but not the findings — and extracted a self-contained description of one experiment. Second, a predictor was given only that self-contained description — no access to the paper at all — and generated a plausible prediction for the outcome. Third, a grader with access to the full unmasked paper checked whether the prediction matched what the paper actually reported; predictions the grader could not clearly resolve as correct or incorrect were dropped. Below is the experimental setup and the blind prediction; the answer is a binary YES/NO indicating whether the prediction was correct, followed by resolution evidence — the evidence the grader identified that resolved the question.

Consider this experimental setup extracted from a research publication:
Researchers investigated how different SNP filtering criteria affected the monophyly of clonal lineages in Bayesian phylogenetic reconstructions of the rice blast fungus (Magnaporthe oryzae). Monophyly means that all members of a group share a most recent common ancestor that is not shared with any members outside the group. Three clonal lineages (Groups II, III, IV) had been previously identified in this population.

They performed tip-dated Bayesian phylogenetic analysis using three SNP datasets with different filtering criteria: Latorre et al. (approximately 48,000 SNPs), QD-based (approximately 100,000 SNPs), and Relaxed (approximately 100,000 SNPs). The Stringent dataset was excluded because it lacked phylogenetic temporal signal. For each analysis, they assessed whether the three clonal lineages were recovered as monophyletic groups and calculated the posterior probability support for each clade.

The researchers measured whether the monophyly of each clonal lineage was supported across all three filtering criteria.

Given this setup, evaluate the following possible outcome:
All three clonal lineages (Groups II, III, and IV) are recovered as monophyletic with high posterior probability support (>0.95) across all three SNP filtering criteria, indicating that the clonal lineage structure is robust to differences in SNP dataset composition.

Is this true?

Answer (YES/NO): YES